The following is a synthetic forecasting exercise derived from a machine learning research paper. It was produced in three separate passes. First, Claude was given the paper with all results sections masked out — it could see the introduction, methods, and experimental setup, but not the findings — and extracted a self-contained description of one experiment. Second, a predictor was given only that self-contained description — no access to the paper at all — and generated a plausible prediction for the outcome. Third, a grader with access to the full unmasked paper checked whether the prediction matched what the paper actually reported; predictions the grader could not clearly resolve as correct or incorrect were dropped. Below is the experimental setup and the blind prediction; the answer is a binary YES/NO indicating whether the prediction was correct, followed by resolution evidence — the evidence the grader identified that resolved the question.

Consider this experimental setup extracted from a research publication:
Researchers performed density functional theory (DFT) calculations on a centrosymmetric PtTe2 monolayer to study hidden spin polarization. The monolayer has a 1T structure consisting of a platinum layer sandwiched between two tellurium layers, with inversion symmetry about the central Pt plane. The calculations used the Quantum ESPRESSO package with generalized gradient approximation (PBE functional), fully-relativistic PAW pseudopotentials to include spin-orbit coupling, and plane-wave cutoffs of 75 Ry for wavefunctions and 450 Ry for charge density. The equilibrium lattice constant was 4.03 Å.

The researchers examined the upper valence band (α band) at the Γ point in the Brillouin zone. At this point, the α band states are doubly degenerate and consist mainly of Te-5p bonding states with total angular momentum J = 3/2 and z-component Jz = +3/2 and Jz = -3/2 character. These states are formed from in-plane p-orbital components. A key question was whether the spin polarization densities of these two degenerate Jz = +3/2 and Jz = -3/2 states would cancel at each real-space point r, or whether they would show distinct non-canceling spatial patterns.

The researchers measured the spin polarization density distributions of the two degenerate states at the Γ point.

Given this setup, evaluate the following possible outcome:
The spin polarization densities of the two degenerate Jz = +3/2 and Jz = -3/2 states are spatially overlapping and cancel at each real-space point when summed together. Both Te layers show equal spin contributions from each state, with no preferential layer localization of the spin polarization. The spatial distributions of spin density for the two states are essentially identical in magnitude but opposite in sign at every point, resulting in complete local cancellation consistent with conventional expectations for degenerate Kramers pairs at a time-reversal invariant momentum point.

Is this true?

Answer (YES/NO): YES